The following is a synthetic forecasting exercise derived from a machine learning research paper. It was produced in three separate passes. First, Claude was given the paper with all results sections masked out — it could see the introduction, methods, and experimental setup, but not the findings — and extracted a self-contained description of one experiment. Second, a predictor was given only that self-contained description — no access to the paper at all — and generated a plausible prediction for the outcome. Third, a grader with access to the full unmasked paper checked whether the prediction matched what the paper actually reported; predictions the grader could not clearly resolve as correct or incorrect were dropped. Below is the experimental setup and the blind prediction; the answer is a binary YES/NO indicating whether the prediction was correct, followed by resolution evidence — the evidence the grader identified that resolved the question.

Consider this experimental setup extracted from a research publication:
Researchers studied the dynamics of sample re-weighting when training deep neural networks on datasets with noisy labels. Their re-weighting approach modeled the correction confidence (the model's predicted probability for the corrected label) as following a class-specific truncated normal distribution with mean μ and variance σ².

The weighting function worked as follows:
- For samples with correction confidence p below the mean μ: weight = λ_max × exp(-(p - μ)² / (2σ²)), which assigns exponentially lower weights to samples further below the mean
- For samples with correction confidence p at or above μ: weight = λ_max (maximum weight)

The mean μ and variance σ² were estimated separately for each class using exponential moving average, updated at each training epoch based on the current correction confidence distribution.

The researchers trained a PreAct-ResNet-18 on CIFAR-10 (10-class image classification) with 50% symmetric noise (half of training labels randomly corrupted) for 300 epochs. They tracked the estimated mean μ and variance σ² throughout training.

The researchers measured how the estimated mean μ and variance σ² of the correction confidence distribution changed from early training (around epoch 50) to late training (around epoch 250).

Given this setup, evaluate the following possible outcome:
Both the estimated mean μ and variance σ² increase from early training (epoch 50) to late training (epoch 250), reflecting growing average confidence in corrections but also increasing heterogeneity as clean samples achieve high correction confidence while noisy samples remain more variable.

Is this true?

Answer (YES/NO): NO